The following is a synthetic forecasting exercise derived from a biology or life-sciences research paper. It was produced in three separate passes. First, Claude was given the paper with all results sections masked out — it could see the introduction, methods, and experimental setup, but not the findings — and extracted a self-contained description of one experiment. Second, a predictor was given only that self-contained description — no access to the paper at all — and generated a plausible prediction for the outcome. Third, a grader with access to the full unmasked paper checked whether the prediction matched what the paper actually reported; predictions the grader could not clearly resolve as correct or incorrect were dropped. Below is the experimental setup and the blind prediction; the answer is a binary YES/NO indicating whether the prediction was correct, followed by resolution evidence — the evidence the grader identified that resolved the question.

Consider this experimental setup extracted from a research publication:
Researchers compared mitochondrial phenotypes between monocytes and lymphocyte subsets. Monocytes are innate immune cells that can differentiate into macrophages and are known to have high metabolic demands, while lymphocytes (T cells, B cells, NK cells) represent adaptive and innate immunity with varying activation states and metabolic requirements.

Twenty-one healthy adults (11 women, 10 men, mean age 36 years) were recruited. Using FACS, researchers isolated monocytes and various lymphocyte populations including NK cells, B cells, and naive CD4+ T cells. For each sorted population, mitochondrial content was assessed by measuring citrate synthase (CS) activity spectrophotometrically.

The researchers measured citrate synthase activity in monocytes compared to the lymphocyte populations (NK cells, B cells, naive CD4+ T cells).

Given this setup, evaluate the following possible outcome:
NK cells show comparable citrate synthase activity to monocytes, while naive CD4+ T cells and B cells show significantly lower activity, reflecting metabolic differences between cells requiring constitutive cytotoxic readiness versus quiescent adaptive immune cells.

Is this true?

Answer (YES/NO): NO